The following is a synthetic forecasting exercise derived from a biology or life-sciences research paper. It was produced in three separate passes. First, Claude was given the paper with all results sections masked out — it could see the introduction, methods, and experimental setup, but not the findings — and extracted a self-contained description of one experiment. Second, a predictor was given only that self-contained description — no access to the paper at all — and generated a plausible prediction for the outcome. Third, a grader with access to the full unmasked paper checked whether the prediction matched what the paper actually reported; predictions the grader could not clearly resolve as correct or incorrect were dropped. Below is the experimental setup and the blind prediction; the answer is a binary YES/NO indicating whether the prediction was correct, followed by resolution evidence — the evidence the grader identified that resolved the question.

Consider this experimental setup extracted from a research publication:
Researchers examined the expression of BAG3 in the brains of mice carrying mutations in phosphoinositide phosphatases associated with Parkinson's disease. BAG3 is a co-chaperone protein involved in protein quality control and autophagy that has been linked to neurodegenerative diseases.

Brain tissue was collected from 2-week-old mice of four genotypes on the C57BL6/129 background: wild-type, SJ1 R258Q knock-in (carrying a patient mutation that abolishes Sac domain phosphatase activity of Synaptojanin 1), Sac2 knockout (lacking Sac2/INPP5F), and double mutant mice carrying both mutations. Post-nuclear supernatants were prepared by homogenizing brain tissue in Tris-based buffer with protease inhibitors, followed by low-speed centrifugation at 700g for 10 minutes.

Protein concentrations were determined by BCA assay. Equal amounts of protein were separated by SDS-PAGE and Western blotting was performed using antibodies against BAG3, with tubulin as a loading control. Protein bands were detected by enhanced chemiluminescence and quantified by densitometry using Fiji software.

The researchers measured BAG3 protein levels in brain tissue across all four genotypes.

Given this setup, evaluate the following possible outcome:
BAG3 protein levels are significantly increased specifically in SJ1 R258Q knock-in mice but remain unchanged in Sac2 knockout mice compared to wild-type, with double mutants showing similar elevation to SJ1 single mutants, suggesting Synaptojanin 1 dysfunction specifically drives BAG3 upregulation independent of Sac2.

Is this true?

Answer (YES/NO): NO